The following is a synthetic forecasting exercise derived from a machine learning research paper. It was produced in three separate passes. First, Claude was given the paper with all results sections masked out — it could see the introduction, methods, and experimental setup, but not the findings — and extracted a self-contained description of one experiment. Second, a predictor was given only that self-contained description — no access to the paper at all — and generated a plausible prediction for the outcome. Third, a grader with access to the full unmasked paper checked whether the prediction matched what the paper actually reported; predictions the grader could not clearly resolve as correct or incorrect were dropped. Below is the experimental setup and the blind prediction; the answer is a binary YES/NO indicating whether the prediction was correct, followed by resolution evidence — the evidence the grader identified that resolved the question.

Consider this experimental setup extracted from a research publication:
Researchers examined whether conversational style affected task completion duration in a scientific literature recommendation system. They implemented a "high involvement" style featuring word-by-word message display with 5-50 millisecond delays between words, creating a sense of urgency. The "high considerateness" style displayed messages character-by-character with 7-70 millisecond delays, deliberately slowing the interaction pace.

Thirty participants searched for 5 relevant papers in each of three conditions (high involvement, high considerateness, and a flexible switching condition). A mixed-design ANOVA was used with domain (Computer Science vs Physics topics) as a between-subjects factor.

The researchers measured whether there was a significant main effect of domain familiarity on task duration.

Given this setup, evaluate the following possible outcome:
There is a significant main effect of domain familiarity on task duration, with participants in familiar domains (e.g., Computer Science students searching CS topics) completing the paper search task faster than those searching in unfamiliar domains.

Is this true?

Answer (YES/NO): NO